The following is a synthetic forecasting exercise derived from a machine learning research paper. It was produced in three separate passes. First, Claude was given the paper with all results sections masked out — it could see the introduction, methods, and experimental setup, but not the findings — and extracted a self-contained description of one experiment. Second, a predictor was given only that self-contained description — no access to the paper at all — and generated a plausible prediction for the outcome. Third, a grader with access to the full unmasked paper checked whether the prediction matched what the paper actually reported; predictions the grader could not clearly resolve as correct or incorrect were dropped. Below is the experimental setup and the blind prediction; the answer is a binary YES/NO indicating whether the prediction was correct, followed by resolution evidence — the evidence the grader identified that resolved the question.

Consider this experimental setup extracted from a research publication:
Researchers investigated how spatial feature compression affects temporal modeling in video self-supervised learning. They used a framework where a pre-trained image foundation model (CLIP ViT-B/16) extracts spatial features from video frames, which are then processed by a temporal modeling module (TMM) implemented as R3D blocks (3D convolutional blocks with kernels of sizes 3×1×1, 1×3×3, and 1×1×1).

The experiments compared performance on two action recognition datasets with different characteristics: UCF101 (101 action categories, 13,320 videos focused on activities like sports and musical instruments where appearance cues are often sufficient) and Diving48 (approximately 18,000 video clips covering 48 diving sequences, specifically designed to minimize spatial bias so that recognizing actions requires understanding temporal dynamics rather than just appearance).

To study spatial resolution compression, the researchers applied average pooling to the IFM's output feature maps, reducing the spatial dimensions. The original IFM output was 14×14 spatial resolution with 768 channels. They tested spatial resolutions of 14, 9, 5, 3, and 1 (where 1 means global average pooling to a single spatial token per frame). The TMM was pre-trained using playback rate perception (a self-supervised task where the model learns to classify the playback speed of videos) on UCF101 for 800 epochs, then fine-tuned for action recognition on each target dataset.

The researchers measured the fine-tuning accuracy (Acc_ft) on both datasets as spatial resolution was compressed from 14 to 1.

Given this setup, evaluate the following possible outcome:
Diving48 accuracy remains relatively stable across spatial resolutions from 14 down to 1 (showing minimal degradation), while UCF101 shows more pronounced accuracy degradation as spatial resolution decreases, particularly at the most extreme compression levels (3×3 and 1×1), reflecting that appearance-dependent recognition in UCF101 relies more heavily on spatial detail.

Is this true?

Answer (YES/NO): NO